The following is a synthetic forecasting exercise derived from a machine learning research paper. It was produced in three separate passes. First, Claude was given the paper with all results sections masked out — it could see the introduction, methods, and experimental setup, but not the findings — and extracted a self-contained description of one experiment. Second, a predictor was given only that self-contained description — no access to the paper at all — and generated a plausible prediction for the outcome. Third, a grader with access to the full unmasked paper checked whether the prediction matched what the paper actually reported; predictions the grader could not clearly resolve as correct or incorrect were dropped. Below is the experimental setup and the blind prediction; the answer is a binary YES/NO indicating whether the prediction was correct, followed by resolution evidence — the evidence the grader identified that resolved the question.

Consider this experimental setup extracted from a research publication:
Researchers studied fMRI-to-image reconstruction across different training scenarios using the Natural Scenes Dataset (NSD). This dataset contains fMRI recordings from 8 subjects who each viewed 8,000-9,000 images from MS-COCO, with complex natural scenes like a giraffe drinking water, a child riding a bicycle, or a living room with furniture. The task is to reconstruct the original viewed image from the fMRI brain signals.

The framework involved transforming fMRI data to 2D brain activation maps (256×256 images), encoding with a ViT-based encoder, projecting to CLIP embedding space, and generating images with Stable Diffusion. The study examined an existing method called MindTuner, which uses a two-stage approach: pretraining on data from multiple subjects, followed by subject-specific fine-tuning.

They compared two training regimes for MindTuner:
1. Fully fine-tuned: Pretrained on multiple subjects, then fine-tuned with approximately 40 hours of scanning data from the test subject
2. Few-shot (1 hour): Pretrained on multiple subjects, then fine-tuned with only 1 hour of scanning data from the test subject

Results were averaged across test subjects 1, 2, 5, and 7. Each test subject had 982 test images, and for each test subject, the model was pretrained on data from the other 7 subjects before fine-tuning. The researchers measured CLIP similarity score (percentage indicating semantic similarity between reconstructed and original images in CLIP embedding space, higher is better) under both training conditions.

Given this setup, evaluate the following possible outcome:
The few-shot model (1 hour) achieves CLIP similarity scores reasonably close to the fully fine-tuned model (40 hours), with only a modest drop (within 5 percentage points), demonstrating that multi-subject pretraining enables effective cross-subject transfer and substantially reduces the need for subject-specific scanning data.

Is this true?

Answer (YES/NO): NO